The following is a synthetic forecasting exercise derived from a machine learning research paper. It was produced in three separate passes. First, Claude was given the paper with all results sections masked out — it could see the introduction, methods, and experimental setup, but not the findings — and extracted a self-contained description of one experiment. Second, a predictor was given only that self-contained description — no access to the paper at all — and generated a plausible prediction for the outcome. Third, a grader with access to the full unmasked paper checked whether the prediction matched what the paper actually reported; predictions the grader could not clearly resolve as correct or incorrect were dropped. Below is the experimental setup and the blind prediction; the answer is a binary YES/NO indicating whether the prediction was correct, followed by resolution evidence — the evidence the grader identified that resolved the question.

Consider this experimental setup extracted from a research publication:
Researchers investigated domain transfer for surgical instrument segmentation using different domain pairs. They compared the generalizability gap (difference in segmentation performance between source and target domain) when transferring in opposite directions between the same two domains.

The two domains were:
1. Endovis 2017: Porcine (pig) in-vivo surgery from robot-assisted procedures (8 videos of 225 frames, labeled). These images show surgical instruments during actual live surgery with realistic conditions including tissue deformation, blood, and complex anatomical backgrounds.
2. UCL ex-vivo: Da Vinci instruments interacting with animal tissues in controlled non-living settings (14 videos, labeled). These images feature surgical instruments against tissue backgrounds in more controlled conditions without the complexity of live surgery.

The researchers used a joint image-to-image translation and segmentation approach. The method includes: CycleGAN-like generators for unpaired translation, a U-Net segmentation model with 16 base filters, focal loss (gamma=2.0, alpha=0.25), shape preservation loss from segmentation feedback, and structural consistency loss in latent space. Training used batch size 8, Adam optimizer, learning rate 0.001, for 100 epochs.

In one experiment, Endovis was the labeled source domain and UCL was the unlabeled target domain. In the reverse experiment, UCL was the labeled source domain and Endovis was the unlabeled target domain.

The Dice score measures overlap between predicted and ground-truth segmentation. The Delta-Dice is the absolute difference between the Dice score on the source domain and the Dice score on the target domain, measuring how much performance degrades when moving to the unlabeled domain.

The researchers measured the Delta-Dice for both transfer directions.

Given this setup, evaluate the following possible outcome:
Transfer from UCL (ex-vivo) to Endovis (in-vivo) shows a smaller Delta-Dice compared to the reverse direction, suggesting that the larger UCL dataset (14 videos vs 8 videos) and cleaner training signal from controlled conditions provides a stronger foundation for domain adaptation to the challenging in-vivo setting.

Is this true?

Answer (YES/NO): NO